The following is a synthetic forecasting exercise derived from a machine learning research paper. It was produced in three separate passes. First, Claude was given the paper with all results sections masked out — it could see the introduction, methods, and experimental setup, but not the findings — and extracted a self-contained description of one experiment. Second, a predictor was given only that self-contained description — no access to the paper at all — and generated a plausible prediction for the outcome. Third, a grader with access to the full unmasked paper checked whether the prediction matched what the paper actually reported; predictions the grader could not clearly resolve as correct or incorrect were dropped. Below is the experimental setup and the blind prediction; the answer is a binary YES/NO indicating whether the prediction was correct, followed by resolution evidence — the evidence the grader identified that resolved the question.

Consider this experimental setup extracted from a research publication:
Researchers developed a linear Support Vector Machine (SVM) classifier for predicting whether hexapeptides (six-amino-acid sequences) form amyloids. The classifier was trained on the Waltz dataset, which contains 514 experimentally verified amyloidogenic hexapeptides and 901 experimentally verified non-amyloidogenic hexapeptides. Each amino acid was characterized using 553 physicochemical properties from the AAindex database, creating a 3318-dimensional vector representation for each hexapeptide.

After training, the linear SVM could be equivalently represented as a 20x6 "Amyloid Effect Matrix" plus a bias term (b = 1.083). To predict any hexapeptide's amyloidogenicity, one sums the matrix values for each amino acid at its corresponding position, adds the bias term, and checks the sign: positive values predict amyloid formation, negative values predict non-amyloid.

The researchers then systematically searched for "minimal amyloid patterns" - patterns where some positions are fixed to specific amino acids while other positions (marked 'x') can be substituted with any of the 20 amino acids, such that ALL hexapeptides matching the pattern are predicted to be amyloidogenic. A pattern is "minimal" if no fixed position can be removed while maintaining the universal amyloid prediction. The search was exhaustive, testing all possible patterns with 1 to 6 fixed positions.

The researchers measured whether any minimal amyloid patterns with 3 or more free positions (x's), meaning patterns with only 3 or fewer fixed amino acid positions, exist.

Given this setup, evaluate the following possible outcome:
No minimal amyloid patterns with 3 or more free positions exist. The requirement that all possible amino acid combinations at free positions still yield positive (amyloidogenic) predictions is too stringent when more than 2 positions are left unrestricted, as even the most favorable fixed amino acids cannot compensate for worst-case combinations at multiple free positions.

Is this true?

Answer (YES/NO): YES